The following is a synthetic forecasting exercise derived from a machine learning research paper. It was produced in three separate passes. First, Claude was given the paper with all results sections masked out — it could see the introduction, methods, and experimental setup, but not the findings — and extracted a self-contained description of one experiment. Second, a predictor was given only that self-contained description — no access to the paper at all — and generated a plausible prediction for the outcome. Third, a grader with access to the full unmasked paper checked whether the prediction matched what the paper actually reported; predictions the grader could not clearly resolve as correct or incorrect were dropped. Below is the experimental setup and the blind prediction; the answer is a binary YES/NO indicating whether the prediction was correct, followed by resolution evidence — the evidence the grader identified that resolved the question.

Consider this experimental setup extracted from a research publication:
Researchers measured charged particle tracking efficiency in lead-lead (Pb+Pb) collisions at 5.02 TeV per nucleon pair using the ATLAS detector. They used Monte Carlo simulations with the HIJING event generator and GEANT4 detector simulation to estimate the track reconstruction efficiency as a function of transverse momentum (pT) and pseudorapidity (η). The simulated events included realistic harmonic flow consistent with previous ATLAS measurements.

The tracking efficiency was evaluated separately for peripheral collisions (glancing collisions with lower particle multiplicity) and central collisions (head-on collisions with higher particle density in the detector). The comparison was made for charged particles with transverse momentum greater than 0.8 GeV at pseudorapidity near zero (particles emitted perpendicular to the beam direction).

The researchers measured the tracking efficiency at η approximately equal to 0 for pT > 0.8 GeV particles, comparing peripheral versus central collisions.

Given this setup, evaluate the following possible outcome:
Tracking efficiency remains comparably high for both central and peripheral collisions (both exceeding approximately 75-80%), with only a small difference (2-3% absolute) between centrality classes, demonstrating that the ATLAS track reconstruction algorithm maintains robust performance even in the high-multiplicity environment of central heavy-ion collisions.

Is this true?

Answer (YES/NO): NO